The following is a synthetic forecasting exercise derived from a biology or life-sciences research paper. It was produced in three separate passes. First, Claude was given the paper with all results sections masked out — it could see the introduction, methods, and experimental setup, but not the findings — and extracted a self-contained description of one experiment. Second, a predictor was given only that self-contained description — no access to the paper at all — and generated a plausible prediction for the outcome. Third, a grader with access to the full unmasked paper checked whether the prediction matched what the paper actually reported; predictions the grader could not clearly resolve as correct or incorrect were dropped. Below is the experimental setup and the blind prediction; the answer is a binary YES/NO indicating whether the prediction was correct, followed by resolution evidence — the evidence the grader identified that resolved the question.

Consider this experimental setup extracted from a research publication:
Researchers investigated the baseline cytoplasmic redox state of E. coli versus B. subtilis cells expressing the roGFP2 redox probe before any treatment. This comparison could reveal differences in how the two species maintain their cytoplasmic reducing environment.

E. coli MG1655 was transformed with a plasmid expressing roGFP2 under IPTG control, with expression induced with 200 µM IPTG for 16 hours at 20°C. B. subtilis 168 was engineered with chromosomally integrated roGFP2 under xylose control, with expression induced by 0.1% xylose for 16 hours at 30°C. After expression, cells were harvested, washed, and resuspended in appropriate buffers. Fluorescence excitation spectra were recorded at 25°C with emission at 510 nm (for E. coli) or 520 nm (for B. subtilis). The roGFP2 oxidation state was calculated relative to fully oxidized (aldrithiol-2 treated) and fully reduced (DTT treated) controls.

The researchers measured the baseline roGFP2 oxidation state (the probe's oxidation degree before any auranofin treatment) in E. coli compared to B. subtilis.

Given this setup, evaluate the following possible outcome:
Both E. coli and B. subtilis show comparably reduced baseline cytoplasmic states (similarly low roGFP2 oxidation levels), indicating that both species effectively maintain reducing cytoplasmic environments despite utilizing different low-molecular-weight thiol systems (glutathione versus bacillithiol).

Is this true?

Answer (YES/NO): YES